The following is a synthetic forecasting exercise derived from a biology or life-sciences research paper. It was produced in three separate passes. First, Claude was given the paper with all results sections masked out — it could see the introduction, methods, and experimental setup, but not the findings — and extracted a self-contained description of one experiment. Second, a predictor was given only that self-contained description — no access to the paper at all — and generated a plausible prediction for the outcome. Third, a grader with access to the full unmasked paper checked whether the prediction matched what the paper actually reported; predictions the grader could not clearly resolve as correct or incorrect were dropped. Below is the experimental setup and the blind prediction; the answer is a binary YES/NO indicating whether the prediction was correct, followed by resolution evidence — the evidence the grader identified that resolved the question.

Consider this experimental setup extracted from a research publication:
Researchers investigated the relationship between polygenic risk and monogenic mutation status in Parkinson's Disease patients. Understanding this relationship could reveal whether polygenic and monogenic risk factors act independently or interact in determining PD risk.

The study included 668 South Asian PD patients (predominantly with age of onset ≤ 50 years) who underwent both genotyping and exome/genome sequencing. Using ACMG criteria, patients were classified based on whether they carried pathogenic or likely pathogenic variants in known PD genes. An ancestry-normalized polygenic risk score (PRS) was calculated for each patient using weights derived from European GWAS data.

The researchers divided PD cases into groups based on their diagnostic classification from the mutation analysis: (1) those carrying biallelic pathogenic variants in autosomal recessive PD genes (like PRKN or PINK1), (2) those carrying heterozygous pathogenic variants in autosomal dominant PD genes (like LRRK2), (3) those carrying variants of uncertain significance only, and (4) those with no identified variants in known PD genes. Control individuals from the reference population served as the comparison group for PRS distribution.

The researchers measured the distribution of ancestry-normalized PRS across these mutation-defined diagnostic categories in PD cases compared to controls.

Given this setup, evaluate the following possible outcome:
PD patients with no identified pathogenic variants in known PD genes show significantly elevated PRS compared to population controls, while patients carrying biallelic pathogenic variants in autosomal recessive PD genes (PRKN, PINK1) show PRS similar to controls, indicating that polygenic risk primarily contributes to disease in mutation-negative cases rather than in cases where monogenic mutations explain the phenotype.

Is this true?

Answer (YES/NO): YES